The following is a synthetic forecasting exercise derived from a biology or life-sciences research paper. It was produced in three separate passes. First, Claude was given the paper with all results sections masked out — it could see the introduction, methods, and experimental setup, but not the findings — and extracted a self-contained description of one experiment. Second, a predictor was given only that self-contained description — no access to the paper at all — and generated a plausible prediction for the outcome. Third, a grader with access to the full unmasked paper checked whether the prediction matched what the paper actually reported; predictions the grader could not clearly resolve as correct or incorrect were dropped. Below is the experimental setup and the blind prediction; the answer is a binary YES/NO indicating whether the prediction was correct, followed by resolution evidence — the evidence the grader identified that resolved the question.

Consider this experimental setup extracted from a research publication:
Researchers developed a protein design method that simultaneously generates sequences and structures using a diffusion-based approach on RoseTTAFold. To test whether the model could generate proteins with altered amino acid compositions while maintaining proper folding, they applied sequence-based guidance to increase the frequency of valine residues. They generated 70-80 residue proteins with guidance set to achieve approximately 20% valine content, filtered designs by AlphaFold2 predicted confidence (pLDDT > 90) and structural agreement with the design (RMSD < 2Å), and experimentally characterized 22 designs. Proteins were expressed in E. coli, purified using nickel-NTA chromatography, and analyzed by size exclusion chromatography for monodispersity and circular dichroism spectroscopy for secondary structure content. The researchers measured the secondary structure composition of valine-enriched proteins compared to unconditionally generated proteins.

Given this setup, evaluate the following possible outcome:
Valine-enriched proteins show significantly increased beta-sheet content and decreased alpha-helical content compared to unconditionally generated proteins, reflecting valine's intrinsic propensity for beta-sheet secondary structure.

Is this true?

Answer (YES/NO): NO